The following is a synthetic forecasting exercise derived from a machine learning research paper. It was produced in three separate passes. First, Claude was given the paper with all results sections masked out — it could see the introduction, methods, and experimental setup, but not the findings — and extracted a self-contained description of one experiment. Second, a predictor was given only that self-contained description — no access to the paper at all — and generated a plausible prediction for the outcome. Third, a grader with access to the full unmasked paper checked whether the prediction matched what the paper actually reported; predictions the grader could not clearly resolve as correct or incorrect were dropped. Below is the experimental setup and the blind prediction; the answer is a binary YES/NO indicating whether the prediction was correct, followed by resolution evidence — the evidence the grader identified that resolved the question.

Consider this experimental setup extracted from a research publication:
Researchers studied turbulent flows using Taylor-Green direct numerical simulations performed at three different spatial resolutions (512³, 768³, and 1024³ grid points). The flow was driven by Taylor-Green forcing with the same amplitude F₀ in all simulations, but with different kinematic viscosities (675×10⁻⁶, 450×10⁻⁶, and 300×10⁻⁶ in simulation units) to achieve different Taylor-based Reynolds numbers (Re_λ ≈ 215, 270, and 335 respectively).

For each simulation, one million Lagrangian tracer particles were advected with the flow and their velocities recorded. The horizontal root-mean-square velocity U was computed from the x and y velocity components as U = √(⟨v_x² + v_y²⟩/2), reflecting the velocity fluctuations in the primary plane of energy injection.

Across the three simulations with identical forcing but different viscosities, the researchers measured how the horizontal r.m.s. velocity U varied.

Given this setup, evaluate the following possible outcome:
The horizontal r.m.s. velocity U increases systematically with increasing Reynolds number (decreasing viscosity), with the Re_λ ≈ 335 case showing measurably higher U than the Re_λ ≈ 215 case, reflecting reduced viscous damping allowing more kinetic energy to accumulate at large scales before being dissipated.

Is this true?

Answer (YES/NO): NO